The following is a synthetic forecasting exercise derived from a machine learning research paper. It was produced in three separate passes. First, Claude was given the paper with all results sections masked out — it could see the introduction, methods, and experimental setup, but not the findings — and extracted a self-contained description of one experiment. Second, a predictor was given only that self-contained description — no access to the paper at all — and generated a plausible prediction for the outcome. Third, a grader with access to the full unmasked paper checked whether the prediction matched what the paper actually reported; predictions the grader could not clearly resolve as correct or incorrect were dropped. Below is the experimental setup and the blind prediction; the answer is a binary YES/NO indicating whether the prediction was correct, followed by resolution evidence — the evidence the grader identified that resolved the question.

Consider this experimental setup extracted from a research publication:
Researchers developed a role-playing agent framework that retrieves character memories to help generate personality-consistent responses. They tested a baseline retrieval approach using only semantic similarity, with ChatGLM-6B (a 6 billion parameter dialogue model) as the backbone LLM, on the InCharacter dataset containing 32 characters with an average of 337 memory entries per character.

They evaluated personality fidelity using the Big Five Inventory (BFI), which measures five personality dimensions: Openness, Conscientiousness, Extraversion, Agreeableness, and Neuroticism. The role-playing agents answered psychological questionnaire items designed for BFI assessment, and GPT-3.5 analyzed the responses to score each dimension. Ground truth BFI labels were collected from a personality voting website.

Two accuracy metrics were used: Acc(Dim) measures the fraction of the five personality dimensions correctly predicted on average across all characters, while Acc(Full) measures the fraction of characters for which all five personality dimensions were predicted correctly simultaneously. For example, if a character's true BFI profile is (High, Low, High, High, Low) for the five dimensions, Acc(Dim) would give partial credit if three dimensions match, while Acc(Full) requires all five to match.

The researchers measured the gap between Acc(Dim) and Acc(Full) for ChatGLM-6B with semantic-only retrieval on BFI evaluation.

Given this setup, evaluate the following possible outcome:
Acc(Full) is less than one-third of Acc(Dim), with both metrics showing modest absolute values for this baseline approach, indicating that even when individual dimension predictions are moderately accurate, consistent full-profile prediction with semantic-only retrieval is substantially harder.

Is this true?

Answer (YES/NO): YES